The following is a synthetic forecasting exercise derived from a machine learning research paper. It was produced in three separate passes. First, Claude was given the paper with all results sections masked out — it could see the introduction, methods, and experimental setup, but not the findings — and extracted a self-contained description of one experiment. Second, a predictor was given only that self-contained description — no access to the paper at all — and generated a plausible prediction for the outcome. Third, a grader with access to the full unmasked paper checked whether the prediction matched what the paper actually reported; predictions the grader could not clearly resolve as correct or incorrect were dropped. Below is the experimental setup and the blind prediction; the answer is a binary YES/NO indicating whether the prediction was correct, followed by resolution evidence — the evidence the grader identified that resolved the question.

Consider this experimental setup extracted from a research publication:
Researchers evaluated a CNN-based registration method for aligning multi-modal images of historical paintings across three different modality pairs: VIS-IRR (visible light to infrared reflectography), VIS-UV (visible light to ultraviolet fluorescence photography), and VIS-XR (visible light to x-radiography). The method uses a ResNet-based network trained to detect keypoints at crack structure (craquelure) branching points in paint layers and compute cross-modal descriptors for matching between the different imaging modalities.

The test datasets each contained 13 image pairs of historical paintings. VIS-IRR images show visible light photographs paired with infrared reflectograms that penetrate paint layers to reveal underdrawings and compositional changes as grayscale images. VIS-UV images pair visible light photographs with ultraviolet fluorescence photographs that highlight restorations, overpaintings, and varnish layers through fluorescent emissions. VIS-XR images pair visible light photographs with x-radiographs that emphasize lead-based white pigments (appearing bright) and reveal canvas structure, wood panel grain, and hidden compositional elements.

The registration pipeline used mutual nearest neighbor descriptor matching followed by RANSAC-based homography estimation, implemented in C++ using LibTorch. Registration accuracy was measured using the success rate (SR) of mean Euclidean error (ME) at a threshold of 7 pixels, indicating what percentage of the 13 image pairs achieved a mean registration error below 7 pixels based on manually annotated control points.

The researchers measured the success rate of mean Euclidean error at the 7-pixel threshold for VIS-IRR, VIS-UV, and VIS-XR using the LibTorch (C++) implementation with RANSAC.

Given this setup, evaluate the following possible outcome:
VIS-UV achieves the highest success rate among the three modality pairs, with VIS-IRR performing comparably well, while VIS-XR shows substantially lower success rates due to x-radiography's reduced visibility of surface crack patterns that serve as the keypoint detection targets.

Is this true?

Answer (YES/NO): NO